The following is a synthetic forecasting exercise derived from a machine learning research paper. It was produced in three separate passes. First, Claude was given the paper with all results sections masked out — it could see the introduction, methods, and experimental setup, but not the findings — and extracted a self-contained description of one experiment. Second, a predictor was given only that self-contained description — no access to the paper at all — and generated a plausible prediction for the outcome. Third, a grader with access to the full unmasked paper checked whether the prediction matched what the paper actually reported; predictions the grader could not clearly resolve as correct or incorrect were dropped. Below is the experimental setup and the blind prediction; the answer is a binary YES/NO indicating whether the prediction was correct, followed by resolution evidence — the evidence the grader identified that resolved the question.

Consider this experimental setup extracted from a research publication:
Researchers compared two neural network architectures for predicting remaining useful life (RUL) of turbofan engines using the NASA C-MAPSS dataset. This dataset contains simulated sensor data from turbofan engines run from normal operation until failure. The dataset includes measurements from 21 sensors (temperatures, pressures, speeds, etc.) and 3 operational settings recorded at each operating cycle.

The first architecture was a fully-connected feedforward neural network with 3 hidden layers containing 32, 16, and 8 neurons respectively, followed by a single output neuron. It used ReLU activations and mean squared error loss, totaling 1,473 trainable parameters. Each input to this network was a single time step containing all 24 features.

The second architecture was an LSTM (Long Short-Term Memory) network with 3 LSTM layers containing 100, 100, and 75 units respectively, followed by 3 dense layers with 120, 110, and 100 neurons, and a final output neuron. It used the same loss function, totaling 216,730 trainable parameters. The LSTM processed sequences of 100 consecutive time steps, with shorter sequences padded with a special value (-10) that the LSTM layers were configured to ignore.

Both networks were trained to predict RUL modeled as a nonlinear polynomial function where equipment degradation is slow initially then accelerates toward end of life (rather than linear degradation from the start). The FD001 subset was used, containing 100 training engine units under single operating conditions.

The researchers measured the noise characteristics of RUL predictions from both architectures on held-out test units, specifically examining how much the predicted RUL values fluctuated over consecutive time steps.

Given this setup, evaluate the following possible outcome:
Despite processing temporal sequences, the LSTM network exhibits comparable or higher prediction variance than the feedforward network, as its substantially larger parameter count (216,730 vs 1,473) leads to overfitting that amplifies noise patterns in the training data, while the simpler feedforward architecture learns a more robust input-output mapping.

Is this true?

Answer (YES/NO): NO